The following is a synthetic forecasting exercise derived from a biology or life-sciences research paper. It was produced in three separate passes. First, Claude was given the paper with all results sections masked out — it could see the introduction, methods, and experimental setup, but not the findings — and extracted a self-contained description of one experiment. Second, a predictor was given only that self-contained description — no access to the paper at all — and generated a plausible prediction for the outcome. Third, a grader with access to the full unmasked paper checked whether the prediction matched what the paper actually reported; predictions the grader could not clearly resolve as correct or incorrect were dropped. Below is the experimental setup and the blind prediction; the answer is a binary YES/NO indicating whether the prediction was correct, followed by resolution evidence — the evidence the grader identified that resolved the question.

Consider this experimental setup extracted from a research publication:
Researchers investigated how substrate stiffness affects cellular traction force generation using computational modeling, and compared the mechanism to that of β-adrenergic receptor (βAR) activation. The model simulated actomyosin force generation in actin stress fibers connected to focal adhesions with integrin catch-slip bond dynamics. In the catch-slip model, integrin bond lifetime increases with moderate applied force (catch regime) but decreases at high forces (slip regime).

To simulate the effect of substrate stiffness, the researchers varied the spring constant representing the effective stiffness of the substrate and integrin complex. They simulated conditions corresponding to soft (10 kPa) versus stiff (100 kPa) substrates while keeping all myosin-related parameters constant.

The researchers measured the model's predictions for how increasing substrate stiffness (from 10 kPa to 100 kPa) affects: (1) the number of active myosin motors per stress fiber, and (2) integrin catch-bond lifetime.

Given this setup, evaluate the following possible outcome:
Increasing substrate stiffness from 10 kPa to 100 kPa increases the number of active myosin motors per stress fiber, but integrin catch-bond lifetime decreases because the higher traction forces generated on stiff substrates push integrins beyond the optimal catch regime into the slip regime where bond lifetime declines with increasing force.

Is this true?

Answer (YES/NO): NO